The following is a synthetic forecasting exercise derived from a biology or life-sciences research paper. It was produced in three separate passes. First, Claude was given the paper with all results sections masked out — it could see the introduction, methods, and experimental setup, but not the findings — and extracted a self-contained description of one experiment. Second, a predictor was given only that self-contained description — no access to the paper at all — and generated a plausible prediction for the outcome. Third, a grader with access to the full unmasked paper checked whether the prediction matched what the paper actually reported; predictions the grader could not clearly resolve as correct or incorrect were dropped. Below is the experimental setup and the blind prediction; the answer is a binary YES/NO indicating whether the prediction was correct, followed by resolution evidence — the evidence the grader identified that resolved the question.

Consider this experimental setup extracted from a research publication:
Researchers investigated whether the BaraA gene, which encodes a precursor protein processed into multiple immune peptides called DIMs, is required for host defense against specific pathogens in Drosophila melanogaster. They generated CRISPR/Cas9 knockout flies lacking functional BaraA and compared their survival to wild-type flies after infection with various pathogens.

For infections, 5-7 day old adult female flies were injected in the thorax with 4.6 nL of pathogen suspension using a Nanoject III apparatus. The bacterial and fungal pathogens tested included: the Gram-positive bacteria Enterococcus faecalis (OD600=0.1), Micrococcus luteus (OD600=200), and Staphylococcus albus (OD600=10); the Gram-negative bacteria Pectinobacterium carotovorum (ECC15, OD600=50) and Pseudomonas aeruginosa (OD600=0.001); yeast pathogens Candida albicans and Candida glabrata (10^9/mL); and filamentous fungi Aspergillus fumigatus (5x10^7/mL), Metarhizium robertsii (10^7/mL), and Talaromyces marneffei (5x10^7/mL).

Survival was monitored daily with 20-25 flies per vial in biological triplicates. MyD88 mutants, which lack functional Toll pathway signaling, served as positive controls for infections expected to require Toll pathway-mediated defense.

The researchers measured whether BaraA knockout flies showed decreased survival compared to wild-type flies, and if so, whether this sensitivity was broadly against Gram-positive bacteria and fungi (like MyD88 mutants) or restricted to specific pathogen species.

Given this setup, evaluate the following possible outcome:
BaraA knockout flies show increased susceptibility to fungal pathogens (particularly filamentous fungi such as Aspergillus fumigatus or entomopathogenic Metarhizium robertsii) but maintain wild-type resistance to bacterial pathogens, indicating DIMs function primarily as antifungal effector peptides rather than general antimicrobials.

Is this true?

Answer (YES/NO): NO